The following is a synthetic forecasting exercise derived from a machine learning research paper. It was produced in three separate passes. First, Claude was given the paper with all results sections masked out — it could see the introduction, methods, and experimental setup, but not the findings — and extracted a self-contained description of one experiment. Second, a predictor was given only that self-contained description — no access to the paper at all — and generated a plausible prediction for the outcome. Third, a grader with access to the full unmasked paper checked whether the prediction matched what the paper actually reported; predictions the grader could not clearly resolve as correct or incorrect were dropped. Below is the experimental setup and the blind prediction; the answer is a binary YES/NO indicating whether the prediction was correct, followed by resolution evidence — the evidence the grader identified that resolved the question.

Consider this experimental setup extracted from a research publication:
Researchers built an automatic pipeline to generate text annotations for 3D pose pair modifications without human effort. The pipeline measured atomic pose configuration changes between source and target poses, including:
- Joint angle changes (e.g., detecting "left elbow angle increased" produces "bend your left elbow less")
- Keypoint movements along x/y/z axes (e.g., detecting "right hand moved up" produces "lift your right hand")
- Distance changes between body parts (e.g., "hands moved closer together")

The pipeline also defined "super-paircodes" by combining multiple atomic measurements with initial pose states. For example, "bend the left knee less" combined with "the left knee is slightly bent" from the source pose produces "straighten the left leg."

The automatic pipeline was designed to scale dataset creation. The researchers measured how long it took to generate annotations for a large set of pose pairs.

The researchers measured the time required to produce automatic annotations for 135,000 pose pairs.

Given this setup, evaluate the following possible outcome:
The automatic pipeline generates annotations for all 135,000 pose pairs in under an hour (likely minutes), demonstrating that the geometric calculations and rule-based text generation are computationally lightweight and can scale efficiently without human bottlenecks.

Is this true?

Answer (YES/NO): YES